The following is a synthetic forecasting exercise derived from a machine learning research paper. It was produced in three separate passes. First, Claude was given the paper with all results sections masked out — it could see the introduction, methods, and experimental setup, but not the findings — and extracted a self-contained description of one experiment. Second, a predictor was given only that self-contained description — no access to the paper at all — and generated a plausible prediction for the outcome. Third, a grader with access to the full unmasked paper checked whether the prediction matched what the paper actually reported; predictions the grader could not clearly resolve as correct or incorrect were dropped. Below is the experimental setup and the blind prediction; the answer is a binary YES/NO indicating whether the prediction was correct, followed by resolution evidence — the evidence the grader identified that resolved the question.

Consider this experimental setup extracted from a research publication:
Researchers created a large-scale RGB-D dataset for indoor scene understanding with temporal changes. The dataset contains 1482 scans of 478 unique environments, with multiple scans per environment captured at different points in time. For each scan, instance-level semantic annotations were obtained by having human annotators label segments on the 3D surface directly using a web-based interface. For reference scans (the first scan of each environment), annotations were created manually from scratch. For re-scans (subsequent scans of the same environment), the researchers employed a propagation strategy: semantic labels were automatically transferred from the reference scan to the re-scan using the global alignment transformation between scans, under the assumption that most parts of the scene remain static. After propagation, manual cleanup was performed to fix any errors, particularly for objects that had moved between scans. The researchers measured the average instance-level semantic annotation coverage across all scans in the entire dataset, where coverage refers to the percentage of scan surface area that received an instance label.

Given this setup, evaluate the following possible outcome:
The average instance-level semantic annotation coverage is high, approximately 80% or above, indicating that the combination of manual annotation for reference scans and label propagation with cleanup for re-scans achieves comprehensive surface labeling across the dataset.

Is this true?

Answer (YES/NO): YES